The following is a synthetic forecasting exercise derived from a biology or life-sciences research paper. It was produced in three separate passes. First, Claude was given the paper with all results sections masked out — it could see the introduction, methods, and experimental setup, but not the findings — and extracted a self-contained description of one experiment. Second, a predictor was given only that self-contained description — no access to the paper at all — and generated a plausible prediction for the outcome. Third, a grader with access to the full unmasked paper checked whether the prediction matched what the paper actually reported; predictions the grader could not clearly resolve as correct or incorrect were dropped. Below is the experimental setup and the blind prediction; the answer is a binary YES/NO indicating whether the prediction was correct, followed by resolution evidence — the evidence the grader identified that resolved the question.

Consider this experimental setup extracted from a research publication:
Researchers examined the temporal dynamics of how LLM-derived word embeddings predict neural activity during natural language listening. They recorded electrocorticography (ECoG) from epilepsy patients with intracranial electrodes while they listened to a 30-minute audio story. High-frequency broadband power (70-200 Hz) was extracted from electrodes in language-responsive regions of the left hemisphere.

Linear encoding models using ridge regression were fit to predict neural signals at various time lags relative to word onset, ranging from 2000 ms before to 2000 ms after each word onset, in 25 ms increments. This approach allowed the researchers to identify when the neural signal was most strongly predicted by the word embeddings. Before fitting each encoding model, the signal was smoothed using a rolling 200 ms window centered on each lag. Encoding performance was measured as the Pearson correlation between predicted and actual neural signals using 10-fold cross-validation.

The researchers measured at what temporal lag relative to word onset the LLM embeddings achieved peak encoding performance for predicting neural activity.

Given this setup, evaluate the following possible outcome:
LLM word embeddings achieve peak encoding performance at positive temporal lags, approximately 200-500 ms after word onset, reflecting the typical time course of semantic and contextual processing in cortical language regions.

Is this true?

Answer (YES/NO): NO